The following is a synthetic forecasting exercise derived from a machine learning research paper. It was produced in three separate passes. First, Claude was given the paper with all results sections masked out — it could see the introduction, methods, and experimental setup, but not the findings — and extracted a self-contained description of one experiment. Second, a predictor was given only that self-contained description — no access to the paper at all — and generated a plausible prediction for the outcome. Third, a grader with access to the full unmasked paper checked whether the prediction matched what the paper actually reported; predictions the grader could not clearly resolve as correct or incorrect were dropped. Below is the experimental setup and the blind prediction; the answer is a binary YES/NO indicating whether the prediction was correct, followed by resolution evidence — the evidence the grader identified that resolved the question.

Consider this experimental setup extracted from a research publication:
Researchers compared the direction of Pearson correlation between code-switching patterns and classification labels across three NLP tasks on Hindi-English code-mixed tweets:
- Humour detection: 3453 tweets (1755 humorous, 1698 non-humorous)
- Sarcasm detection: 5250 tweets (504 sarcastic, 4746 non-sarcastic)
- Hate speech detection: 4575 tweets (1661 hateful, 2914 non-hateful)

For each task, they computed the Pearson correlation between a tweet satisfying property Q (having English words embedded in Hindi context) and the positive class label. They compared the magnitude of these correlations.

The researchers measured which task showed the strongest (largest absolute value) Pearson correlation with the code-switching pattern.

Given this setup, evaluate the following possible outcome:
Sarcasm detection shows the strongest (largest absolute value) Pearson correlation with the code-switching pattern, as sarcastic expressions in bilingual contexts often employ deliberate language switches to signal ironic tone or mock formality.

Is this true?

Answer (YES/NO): YES